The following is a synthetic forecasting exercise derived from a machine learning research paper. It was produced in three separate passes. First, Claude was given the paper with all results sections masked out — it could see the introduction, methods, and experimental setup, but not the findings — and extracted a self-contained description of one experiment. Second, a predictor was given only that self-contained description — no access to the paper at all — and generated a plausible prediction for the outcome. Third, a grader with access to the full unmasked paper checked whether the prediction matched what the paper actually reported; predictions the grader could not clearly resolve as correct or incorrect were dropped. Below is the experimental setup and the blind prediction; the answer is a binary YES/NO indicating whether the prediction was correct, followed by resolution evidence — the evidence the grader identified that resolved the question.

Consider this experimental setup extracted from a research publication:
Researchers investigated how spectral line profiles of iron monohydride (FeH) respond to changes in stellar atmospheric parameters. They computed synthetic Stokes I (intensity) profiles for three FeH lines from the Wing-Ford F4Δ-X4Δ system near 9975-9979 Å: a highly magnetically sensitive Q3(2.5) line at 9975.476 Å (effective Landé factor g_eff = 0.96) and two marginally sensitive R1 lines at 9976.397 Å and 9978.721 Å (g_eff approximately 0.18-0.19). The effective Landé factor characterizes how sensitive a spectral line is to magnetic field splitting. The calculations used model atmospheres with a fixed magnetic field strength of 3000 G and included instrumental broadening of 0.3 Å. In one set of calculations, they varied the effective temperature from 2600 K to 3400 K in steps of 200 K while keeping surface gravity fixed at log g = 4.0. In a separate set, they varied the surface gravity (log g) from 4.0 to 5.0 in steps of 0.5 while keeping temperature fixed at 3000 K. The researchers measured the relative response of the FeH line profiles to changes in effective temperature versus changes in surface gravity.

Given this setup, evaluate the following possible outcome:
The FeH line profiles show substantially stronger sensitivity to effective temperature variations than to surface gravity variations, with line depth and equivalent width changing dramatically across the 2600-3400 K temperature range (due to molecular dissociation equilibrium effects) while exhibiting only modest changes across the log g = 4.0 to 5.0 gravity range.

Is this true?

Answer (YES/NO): YES